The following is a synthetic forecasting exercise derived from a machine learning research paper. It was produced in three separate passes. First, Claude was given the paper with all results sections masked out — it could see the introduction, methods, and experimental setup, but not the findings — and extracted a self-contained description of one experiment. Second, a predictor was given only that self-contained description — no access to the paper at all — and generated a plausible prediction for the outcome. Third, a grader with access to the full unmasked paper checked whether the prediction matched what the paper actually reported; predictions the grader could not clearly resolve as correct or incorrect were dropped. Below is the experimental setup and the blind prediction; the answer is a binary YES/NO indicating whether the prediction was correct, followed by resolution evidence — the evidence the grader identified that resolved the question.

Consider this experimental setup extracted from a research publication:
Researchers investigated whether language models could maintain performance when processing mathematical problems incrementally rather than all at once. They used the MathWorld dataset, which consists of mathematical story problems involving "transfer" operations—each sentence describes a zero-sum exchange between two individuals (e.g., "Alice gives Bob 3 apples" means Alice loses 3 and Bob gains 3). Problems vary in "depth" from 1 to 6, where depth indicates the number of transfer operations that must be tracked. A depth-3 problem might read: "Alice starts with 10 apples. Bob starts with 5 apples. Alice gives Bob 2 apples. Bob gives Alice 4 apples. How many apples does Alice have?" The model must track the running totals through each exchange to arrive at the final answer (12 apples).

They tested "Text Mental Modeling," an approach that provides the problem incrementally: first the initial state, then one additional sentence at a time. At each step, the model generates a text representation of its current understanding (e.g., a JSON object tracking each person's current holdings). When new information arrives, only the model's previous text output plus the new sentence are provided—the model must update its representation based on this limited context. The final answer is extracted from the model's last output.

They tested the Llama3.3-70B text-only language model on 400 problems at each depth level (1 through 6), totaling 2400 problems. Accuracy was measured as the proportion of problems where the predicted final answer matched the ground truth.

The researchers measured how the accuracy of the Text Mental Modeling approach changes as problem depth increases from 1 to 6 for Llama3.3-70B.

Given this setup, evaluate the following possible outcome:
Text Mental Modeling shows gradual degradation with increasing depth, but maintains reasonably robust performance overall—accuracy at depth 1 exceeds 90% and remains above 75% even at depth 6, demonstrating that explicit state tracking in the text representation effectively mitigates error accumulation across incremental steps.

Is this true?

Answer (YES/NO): NO